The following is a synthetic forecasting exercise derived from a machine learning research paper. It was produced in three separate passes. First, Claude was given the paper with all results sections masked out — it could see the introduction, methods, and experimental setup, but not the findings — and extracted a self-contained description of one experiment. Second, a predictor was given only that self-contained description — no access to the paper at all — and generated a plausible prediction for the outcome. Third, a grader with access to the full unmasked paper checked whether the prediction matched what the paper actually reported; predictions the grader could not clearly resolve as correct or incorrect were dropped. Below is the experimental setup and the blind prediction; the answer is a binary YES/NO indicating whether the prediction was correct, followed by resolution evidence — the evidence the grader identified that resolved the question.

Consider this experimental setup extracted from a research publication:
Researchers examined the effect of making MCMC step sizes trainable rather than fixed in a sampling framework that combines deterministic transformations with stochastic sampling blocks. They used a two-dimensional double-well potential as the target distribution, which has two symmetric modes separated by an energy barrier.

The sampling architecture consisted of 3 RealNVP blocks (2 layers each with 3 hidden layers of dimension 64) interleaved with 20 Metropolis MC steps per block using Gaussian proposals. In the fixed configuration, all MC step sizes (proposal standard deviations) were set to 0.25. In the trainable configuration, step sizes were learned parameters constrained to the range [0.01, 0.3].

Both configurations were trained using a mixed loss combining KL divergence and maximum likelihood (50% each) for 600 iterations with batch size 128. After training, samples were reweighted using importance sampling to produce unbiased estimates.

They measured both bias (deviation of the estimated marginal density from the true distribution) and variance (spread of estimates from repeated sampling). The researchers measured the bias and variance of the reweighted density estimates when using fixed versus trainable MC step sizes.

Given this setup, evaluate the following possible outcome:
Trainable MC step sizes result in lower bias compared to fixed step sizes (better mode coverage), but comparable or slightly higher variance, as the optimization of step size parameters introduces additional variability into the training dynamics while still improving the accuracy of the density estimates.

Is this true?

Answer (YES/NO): NO